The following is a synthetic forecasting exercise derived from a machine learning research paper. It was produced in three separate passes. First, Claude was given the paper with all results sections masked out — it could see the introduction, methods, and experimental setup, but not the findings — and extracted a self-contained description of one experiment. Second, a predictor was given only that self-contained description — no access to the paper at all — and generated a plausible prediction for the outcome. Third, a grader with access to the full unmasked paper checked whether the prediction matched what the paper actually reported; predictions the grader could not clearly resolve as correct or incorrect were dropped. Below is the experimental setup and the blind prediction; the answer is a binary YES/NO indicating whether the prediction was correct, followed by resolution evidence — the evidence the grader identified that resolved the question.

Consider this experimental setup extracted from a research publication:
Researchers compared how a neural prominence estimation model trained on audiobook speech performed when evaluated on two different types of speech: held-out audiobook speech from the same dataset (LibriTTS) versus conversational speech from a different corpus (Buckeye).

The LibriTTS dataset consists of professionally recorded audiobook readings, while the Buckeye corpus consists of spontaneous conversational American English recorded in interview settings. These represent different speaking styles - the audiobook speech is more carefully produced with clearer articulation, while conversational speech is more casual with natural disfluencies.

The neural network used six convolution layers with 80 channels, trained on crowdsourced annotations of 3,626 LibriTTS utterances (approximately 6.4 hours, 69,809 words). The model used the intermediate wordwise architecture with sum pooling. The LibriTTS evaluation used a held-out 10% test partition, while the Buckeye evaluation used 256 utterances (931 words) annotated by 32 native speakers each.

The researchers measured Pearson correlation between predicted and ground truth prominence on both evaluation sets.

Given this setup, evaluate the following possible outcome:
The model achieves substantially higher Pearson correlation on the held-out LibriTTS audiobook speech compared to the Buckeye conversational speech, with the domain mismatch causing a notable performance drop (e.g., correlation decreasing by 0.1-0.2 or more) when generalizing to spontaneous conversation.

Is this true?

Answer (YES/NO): NO